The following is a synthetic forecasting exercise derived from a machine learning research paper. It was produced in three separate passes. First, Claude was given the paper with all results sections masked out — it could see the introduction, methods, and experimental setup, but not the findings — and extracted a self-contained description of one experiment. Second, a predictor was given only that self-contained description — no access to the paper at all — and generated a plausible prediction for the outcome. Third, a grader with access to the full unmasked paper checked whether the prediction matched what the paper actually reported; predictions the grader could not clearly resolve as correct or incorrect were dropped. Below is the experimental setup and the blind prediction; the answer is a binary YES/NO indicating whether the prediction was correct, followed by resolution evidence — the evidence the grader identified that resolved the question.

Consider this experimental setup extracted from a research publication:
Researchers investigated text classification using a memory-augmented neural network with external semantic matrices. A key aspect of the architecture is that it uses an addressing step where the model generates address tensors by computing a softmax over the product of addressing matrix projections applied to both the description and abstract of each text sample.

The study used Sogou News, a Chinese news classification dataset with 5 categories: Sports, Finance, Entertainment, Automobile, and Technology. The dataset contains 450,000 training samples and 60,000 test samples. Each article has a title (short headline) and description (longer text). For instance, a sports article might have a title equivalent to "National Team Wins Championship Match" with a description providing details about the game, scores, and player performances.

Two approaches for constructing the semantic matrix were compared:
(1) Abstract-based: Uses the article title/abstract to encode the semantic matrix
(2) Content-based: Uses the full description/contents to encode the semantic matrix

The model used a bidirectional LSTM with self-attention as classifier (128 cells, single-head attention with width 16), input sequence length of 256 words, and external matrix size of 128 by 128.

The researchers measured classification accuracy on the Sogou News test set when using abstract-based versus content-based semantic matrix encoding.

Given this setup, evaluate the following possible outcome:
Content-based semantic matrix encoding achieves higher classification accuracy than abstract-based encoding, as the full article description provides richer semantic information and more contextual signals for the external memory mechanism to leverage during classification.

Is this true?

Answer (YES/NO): NO